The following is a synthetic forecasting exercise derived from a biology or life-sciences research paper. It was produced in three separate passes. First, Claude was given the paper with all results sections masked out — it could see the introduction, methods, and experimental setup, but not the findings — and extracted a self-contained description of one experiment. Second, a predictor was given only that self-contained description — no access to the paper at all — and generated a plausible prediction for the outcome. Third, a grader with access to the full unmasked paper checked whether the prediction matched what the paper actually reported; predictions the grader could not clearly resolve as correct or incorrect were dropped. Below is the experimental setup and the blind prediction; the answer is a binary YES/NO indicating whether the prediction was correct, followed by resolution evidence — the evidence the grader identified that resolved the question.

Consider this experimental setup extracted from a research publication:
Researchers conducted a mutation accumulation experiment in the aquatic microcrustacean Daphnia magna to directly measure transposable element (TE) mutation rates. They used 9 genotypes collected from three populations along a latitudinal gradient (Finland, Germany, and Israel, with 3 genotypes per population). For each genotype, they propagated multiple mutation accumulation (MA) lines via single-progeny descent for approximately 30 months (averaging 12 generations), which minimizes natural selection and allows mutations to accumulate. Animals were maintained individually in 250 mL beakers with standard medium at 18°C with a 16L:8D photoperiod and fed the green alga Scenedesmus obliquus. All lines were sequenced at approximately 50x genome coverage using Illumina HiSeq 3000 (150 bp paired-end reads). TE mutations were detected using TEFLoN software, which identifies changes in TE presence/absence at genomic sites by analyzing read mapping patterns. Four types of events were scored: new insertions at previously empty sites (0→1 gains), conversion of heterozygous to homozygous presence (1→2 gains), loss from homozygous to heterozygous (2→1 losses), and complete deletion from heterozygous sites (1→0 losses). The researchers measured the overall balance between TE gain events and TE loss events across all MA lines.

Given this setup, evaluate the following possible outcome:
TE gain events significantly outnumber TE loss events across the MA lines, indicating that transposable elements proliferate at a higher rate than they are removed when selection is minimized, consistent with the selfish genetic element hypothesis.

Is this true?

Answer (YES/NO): YES